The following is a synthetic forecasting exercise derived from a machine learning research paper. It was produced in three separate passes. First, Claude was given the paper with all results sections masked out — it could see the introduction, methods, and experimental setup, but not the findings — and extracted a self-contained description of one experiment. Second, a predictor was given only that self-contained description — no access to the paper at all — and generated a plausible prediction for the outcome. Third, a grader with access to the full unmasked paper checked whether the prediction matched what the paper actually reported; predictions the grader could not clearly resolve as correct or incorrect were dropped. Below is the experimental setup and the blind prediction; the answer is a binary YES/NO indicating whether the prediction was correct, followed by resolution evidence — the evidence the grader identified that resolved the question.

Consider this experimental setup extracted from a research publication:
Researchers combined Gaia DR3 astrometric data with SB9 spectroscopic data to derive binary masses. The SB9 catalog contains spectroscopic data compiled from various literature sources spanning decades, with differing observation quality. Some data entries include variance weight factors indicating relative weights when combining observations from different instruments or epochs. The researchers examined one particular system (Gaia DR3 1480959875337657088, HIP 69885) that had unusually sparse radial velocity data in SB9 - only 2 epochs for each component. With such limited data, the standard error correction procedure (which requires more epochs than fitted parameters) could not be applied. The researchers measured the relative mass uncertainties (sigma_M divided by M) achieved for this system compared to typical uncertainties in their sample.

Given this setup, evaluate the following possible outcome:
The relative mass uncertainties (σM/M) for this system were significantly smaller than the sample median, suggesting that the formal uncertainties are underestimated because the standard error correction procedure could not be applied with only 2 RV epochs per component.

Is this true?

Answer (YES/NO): NO